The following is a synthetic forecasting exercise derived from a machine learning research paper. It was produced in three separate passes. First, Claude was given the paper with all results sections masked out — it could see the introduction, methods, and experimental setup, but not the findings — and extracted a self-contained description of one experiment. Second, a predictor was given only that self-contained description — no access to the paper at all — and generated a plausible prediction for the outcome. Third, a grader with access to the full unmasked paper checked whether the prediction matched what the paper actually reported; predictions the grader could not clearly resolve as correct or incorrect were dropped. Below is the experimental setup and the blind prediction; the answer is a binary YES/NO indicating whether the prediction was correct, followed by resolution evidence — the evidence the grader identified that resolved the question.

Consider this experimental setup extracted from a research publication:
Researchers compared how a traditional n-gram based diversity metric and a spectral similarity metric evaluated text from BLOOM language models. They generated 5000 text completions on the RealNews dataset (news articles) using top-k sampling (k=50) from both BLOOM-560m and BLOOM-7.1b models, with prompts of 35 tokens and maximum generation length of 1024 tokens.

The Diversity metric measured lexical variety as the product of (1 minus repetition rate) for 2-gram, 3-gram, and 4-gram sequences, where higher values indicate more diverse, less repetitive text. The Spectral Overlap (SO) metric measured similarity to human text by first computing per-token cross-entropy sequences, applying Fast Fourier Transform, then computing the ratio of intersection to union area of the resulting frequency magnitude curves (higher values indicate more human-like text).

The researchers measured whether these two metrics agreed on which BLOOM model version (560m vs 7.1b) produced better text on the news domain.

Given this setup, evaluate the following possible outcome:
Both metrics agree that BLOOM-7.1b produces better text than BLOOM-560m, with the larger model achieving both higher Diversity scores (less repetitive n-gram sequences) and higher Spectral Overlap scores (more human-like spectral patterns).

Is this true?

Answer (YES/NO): YES